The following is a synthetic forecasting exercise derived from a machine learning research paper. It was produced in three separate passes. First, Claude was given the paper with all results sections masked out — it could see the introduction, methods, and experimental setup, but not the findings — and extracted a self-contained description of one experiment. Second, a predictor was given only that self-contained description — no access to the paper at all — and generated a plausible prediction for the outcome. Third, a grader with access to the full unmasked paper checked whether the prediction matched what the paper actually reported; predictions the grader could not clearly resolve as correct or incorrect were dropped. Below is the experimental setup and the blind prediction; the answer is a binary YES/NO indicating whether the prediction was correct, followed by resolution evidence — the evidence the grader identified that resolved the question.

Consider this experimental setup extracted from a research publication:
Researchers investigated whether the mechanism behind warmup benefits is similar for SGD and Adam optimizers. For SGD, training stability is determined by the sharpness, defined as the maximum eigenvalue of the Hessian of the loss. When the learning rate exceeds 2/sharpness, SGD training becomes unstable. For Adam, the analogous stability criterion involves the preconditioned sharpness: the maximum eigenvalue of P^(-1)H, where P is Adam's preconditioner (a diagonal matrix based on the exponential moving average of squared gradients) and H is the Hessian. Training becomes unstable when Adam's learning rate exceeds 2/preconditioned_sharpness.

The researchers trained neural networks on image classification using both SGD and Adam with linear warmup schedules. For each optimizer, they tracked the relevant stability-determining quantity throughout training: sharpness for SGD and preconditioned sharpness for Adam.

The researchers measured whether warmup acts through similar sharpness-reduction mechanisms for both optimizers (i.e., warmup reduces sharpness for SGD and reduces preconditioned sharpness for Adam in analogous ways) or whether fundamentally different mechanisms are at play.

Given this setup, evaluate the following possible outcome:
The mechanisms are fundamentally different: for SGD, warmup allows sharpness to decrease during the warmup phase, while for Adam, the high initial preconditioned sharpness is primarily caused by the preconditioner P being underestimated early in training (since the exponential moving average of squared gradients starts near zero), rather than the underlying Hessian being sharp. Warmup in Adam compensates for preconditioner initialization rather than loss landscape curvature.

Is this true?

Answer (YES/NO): NO